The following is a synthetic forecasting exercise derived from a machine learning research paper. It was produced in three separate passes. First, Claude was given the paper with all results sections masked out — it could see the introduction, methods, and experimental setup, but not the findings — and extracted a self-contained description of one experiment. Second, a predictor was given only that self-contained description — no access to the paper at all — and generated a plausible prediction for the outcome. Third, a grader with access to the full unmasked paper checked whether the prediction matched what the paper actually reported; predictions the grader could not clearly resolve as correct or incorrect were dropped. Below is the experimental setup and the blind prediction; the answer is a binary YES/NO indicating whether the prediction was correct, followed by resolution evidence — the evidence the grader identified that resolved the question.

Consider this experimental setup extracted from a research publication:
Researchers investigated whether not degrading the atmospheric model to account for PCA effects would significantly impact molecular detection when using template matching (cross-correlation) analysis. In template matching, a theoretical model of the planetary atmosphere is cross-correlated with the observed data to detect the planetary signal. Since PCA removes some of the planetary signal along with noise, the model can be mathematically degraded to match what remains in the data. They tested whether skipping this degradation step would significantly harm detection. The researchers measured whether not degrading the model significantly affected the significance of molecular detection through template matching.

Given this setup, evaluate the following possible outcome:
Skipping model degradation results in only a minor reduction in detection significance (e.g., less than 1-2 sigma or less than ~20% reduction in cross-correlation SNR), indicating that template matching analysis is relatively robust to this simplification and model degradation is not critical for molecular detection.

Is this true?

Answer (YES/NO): YES